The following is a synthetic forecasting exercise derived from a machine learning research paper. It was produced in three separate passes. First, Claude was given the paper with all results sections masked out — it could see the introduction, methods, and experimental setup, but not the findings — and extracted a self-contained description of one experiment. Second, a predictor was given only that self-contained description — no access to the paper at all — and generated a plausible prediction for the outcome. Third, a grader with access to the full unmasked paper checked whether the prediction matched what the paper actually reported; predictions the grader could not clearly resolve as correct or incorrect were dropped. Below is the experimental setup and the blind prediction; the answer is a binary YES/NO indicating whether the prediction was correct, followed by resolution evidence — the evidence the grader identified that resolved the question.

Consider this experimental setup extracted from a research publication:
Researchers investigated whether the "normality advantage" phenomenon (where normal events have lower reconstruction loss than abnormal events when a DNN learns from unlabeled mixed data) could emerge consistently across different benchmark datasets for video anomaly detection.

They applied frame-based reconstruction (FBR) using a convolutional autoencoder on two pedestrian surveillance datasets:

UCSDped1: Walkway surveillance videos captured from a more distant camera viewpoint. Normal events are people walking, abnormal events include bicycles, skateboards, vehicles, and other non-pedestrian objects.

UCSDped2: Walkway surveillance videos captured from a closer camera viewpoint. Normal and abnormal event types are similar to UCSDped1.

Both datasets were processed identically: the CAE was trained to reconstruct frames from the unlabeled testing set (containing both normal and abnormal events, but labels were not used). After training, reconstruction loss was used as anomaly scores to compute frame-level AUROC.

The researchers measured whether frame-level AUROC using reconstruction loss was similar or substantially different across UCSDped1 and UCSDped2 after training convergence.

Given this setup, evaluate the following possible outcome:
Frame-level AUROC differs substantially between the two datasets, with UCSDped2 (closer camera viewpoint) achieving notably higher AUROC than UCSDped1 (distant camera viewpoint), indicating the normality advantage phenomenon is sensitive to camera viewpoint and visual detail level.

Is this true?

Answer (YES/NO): NO